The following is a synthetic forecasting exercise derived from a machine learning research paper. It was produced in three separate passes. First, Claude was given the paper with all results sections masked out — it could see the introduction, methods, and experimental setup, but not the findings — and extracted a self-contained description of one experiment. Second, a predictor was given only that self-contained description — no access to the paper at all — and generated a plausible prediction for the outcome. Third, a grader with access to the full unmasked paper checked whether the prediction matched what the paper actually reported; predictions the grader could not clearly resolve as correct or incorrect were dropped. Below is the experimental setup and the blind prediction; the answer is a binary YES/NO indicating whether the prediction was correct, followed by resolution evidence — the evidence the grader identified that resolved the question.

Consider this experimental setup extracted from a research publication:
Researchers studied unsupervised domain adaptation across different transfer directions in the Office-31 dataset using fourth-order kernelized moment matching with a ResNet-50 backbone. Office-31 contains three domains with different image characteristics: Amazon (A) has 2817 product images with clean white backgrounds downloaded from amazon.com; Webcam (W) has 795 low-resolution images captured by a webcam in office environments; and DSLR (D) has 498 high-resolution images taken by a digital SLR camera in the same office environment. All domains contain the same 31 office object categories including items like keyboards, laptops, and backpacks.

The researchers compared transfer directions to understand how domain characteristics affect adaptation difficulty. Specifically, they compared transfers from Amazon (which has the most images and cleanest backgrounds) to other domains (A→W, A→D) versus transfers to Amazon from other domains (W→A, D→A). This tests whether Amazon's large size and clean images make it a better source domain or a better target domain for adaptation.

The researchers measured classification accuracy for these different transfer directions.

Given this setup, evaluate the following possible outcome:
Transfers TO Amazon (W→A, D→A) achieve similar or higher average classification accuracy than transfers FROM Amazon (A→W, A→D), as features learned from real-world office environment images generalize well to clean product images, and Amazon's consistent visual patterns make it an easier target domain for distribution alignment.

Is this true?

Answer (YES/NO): NO